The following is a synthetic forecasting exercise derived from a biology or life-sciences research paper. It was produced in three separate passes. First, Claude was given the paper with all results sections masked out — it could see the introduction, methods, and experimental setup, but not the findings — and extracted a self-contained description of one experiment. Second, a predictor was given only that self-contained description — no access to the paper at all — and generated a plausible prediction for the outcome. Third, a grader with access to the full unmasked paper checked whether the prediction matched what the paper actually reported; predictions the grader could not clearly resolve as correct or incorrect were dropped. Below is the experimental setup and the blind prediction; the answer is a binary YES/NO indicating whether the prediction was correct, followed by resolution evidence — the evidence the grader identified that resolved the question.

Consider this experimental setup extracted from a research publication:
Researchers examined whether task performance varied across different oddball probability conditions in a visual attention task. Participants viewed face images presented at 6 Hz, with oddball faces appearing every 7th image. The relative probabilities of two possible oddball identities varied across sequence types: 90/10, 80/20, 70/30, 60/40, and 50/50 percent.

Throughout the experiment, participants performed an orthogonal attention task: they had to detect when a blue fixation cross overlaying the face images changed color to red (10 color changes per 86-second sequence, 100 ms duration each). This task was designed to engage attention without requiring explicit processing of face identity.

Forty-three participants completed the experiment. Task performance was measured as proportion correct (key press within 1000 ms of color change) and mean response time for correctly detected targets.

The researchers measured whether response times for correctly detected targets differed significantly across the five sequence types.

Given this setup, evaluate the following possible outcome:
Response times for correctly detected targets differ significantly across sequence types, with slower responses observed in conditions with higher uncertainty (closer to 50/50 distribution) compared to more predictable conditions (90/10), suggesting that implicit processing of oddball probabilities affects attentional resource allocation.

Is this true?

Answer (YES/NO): NO